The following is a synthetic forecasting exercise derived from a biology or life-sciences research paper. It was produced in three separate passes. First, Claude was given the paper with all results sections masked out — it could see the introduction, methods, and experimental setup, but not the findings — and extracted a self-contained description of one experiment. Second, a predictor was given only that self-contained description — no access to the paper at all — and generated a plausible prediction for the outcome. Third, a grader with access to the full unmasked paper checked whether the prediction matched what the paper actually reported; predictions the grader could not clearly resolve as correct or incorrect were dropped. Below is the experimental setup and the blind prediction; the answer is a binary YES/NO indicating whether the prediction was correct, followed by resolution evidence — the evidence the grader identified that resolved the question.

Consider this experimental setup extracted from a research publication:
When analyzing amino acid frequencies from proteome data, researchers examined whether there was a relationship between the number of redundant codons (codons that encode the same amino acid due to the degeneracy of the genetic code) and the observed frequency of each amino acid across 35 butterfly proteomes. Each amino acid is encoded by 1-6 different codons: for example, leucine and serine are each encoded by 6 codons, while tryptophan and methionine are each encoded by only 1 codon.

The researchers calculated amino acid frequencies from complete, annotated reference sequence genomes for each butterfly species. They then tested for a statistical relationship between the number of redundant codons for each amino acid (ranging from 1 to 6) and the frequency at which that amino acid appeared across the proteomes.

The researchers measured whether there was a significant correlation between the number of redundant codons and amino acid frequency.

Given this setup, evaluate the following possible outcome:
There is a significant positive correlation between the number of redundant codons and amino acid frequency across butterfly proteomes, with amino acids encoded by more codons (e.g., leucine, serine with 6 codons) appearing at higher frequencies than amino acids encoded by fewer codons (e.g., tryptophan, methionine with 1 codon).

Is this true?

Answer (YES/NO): YES